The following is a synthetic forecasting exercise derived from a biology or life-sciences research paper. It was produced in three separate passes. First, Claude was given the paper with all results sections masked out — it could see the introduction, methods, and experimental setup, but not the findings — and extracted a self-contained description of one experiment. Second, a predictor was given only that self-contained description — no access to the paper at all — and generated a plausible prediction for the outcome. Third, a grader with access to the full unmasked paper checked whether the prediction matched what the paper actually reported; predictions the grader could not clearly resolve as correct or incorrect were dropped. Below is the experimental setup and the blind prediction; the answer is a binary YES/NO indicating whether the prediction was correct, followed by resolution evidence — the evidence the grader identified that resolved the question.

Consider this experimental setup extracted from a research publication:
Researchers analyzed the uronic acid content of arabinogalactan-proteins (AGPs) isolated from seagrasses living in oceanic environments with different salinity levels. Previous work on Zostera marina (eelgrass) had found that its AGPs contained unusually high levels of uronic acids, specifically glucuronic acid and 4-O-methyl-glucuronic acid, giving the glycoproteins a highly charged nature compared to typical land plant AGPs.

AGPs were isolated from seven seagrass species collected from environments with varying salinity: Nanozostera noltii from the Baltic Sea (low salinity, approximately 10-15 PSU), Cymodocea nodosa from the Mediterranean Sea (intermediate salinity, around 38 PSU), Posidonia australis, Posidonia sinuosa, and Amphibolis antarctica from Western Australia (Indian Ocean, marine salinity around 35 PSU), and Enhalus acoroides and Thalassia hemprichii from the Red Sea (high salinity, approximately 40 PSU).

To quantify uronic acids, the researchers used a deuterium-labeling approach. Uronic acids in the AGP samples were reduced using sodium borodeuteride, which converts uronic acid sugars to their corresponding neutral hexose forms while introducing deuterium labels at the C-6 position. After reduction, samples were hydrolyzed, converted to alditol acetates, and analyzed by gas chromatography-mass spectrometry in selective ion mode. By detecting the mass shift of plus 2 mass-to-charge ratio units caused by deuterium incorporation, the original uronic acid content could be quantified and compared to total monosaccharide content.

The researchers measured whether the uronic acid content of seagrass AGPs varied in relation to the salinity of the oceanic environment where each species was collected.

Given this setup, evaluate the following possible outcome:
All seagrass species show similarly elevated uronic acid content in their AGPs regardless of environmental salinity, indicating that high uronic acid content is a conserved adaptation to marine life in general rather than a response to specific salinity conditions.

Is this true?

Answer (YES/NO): YES